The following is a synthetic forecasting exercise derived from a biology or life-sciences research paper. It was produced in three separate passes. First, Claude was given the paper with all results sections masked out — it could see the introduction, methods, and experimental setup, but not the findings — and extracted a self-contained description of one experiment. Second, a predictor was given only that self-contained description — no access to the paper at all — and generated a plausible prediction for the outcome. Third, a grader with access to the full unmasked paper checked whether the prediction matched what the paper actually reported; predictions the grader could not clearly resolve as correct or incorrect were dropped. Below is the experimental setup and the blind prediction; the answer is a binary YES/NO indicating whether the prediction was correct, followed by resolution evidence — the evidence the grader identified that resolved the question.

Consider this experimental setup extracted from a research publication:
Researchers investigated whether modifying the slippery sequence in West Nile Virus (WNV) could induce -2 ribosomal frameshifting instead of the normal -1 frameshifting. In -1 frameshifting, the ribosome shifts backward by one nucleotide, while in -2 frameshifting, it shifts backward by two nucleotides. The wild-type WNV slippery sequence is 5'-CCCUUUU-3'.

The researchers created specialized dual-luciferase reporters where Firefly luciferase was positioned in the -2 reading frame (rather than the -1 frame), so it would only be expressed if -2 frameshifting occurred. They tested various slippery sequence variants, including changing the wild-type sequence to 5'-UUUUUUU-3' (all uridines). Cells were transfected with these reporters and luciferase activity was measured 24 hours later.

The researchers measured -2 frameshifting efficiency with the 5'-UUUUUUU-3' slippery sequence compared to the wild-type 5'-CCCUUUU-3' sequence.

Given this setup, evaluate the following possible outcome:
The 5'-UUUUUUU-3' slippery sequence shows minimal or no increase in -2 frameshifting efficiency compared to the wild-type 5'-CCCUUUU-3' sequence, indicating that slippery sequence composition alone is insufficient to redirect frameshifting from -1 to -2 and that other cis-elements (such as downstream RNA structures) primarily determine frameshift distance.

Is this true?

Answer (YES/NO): NO